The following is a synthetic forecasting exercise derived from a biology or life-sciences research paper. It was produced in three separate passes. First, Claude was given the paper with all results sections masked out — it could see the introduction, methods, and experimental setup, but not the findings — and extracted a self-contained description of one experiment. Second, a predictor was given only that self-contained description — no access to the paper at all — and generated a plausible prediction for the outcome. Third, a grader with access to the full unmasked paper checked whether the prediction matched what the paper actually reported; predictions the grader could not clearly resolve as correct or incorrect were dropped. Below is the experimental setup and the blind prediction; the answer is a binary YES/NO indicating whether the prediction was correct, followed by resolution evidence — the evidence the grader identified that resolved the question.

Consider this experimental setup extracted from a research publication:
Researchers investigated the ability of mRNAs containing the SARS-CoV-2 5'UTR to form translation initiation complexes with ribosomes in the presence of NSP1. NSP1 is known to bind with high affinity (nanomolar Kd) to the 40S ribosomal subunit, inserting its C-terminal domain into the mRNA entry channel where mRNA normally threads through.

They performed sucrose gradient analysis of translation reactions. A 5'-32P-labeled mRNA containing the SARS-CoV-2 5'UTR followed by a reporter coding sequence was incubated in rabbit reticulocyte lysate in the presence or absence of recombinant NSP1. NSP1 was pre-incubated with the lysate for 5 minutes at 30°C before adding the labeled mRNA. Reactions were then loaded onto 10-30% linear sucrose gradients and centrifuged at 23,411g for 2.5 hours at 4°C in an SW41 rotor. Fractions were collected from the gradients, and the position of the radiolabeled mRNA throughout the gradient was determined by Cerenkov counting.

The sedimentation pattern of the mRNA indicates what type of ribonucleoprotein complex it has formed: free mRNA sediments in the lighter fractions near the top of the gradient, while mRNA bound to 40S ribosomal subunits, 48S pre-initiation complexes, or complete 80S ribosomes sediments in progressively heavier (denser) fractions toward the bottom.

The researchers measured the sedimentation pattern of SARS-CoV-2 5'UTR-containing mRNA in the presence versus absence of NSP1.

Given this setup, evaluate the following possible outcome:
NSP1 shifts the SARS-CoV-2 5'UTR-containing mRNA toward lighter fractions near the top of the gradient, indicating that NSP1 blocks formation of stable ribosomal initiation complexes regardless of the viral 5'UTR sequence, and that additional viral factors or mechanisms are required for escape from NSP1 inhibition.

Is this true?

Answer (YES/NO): NO